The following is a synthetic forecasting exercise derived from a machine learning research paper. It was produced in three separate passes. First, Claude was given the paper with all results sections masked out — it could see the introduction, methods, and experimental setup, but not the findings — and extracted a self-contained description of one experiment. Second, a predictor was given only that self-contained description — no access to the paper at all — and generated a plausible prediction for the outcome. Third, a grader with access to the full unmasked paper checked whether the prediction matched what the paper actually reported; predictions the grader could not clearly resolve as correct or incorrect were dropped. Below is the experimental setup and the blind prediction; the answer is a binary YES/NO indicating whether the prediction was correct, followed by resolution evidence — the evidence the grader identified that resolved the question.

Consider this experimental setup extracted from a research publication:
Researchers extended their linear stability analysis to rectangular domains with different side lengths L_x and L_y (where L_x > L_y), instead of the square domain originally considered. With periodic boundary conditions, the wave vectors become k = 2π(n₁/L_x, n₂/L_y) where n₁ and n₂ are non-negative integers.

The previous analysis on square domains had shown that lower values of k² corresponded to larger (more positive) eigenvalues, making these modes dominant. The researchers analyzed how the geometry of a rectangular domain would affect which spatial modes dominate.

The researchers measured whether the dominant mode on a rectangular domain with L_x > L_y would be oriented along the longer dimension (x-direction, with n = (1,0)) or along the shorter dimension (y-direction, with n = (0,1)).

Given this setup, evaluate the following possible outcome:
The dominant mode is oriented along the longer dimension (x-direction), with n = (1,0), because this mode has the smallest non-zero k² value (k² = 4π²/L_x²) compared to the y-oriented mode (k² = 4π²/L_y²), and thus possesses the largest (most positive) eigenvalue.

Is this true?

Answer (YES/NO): YES